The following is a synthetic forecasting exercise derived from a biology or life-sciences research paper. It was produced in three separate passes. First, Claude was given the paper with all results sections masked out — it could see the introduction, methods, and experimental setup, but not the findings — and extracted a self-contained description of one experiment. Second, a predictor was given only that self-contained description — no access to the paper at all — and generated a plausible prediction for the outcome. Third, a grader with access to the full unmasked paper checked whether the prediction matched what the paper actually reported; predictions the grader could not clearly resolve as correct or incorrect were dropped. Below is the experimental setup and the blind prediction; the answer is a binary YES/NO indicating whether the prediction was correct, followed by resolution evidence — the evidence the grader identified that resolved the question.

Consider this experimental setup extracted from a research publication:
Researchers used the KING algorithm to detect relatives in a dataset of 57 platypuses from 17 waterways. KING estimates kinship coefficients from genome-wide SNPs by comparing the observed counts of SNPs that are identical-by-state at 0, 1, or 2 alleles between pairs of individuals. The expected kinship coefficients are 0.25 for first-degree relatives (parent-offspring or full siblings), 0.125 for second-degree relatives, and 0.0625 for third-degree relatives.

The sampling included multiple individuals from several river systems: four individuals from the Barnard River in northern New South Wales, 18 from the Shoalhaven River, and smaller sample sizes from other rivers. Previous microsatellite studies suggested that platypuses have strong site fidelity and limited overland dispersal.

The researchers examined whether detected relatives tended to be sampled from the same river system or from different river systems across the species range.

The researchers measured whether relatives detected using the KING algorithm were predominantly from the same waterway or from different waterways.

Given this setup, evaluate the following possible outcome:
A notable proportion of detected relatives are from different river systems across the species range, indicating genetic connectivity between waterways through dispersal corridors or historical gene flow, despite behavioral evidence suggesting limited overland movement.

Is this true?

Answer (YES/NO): NO